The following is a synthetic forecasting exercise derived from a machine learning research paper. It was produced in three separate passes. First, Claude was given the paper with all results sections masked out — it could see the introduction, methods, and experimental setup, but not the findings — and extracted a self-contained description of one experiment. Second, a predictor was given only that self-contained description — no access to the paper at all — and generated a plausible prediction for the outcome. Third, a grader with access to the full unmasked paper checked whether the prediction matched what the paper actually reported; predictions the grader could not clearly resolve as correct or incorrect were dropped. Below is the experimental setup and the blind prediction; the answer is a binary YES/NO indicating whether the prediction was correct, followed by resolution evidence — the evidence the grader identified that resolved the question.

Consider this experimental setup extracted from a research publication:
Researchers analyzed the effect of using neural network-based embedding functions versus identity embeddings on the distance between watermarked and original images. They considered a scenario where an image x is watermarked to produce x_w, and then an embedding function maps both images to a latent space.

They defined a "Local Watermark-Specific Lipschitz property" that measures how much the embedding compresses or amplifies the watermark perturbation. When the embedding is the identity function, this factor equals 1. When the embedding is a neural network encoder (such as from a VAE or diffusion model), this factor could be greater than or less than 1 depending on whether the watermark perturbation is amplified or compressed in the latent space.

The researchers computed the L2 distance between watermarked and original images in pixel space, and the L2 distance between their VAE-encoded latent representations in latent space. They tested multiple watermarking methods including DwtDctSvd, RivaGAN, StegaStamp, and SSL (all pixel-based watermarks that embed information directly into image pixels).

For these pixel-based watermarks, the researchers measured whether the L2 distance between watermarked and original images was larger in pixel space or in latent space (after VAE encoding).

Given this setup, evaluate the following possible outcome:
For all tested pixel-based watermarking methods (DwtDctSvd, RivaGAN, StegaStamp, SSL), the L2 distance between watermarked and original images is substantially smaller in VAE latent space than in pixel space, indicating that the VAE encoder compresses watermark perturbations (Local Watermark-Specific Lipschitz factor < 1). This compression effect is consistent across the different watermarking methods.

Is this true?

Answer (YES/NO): YES